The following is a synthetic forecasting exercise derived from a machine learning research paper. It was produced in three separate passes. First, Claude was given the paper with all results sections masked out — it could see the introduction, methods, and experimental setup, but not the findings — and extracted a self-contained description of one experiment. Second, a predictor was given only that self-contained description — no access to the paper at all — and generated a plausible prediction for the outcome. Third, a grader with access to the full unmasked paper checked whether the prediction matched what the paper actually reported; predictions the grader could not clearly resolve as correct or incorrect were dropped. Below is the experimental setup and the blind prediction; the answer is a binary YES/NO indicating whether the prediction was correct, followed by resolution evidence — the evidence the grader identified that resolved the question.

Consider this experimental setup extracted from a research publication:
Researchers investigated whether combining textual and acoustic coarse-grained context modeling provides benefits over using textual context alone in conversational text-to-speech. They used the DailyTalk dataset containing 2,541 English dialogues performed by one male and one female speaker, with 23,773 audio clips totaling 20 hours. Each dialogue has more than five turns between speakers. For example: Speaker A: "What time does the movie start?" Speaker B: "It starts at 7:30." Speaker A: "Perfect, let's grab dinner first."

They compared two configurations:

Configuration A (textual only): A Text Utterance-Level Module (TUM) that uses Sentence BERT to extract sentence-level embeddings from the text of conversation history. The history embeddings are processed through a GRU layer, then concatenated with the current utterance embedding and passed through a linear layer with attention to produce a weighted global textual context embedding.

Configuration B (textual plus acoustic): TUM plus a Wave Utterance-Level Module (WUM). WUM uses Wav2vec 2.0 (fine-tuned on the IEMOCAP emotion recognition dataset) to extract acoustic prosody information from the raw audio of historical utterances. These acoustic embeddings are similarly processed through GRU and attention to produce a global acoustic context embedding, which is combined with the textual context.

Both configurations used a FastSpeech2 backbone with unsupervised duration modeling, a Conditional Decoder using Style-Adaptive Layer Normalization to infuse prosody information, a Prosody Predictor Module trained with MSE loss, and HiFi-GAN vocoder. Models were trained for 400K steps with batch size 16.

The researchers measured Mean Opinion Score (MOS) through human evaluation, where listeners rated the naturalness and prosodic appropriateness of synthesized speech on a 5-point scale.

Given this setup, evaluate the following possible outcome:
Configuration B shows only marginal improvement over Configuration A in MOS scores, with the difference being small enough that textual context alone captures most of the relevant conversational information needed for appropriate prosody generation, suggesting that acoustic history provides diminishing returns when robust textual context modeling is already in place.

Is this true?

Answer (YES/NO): YES